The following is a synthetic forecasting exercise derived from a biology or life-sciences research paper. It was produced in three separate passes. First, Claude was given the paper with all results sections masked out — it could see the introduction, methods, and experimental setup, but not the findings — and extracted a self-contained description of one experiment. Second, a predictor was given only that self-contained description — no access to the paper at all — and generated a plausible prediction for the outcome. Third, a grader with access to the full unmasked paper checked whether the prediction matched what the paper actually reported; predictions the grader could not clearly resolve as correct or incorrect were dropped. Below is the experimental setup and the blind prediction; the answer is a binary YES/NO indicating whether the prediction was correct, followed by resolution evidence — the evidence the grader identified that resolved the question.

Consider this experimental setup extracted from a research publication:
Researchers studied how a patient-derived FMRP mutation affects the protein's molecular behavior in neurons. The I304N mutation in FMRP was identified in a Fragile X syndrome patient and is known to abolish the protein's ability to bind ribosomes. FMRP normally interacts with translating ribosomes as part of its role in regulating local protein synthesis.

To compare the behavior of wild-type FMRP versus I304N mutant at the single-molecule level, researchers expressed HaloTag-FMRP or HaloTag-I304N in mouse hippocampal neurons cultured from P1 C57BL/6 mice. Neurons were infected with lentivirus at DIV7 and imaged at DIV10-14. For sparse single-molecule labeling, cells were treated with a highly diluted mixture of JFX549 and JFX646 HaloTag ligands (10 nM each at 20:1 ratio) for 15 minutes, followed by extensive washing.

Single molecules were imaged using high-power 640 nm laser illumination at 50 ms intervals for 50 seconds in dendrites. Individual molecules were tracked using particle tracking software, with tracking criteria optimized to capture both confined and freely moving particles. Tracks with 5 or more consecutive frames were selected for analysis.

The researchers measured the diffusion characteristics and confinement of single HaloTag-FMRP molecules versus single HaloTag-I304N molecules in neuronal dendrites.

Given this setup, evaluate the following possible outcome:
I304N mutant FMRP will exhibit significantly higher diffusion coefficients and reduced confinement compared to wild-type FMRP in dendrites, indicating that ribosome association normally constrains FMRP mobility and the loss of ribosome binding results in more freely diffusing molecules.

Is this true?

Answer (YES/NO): YES